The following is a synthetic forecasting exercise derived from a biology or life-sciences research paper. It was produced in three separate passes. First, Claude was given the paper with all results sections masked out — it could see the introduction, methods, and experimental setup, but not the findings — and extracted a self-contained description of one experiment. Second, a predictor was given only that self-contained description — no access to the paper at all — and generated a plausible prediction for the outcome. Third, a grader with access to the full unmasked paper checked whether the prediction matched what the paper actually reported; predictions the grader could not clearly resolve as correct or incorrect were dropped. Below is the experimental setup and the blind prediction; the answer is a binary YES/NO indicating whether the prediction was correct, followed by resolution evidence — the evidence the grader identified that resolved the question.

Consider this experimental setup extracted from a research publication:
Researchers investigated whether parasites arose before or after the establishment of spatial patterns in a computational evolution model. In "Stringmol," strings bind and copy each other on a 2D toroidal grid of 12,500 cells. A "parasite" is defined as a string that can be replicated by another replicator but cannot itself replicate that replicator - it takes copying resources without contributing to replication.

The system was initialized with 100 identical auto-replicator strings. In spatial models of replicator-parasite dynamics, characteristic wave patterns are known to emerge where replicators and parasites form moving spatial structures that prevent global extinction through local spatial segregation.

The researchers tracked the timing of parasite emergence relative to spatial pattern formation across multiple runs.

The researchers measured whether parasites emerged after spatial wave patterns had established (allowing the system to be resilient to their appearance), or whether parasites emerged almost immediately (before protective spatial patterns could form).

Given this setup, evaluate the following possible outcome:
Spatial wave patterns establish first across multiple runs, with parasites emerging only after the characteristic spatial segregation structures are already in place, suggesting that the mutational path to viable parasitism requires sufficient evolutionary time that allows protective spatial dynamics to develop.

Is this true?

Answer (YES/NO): NO